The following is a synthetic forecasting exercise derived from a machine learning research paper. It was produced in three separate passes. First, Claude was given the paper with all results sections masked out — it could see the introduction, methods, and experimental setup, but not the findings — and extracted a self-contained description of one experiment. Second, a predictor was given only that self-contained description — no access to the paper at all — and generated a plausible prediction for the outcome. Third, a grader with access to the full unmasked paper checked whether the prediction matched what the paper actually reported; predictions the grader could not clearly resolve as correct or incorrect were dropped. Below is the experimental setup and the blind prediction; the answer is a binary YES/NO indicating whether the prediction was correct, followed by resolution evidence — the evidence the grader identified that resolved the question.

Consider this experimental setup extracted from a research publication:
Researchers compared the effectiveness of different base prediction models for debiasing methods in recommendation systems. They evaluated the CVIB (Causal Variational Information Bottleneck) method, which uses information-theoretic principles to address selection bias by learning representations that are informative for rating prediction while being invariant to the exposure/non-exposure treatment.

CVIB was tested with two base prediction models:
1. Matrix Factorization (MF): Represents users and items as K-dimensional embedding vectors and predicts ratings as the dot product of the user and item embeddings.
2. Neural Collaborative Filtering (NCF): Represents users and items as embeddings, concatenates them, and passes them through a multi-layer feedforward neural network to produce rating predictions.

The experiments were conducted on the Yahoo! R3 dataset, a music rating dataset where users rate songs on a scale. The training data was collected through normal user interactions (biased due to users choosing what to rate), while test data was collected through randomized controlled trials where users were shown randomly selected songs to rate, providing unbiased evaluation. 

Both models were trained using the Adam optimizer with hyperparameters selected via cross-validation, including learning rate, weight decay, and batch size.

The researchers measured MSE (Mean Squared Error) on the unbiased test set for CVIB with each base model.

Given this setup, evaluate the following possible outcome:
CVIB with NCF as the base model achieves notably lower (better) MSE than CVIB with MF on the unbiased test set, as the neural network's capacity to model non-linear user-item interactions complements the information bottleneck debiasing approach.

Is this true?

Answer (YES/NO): NO